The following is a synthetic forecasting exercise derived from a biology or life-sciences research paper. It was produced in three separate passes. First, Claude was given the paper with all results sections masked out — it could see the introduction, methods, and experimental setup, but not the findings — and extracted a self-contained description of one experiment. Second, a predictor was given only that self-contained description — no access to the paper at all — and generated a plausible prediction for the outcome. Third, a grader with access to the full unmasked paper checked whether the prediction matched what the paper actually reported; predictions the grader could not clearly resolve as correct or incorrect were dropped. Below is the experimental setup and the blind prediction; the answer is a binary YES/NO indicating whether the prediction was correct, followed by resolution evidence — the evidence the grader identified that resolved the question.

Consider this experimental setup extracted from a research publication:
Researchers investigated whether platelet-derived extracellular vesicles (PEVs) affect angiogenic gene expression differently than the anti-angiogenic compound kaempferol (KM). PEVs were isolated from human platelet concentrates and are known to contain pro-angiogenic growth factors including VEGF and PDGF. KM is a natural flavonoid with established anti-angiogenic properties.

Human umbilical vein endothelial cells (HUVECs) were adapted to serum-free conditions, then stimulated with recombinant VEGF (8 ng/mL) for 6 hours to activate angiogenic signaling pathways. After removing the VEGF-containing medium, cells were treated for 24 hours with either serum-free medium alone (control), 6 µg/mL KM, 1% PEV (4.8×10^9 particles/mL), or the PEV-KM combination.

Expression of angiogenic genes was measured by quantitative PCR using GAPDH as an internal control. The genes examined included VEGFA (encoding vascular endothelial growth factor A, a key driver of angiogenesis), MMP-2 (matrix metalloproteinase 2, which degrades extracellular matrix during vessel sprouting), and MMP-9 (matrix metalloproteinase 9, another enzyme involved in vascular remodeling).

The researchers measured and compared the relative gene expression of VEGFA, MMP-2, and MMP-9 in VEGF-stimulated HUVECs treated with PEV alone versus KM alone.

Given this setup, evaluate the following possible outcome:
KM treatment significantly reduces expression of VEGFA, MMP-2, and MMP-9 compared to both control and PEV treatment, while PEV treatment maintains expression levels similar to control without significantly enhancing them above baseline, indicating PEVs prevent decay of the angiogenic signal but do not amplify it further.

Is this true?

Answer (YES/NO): NO